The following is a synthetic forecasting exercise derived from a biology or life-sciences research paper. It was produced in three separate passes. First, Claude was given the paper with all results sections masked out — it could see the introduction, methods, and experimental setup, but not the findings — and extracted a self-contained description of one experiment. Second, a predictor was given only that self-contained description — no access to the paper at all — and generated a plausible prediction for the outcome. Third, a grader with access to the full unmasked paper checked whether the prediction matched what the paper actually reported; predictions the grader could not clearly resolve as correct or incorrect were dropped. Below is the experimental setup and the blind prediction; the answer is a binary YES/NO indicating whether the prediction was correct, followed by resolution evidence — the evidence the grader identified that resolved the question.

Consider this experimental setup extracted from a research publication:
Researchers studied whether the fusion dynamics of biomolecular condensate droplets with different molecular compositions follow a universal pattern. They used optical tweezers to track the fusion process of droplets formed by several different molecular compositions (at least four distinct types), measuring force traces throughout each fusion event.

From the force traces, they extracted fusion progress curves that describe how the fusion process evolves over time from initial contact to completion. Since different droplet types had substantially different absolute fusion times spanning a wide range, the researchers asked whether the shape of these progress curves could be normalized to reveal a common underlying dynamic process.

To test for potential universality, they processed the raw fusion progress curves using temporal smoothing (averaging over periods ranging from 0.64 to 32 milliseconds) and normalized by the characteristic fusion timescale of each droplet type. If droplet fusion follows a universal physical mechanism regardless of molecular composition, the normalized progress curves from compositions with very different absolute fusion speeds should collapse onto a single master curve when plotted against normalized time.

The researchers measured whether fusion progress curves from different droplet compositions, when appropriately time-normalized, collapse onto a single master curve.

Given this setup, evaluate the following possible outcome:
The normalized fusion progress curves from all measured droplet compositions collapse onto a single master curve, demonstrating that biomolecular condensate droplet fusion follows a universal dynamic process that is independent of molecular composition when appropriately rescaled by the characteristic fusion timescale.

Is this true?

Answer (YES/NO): YES